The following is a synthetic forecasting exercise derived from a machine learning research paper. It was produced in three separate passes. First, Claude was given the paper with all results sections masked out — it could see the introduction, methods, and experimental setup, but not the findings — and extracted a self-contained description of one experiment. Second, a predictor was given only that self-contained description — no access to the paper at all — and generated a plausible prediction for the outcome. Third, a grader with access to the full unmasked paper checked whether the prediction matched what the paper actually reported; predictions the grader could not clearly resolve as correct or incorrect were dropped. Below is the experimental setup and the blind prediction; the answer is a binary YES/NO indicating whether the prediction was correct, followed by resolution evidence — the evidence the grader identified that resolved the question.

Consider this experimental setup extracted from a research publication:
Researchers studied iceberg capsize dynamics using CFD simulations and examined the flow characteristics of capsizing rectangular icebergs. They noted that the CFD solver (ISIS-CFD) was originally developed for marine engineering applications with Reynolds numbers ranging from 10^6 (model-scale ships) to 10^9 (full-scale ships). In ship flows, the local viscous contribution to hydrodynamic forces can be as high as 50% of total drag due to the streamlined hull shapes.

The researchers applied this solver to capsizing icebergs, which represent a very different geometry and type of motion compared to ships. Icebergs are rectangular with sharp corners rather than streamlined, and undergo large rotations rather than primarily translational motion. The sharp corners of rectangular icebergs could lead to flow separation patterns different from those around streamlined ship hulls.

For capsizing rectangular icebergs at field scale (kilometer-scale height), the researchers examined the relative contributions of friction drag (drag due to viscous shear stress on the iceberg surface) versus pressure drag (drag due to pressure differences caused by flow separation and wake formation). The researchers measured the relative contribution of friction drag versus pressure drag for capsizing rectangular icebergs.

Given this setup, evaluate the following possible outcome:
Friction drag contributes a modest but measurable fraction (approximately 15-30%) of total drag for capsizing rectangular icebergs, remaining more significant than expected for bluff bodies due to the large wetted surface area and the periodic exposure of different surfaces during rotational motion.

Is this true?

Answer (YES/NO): NO